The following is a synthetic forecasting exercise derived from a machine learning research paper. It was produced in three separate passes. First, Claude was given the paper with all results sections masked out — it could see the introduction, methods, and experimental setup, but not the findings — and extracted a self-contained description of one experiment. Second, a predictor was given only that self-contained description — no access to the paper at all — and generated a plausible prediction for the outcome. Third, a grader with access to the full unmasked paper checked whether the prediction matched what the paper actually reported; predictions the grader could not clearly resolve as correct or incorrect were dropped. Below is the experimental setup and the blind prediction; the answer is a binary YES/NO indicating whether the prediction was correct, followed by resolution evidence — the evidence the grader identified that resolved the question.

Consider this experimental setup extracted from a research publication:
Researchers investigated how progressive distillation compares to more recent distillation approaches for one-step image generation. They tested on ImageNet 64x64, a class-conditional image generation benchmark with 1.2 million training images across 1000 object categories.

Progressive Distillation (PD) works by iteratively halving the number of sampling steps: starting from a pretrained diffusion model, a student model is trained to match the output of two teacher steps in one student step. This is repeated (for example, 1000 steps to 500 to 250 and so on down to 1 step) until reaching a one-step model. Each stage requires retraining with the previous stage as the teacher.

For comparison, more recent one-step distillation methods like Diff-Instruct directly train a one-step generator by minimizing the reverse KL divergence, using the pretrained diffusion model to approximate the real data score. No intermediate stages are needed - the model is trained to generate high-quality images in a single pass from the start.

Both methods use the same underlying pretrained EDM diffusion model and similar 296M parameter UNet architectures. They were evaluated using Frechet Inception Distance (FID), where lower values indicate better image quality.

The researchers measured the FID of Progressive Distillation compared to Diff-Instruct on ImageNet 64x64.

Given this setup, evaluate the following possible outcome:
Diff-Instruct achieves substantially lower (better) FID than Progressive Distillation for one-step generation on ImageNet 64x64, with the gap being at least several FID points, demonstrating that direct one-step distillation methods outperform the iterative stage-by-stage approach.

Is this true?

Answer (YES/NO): YES